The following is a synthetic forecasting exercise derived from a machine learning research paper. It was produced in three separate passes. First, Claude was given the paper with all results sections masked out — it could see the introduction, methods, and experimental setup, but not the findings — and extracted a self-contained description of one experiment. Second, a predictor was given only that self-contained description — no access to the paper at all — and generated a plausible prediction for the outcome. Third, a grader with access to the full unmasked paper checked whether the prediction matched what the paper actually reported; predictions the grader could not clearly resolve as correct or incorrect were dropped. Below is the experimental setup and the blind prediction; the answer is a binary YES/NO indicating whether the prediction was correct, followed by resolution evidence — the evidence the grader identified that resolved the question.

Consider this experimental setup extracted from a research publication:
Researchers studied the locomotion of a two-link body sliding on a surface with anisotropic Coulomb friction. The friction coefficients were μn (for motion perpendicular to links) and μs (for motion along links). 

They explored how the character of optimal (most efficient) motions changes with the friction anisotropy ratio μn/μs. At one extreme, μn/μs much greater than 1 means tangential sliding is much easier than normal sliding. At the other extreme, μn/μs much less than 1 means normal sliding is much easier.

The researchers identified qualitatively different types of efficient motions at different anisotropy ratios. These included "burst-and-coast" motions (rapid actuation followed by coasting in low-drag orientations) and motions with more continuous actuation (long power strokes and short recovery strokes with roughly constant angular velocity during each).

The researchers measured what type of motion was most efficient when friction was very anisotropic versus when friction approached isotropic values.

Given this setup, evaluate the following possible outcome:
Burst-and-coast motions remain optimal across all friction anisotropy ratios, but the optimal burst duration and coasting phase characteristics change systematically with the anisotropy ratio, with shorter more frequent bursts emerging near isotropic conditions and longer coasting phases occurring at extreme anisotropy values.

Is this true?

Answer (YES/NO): NO